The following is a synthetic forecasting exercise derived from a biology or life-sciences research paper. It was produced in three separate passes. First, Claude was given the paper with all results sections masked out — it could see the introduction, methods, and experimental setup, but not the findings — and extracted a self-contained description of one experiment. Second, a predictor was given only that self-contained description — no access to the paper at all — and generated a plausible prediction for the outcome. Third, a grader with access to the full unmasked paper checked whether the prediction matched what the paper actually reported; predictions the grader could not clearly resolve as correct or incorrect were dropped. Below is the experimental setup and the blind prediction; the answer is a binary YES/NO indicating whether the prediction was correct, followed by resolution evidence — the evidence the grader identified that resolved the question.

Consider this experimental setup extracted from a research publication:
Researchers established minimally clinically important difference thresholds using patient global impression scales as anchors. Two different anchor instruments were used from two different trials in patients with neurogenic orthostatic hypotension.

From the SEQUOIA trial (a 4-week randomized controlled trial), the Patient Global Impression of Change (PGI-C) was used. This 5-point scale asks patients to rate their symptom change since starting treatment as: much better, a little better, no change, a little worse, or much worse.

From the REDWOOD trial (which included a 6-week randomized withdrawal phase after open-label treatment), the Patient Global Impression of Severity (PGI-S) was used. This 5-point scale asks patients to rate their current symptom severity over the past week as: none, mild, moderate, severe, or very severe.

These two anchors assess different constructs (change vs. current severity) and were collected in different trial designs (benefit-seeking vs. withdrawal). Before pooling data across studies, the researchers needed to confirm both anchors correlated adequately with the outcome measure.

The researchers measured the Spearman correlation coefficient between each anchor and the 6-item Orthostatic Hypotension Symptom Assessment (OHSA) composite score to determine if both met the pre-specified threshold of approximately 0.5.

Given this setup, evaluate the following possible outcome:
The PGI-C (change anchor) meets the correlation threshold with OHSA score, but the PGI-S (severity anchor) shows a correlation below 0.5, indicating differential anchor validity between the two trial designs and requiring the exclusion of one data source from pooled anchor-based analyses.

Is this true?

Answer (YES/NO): NO